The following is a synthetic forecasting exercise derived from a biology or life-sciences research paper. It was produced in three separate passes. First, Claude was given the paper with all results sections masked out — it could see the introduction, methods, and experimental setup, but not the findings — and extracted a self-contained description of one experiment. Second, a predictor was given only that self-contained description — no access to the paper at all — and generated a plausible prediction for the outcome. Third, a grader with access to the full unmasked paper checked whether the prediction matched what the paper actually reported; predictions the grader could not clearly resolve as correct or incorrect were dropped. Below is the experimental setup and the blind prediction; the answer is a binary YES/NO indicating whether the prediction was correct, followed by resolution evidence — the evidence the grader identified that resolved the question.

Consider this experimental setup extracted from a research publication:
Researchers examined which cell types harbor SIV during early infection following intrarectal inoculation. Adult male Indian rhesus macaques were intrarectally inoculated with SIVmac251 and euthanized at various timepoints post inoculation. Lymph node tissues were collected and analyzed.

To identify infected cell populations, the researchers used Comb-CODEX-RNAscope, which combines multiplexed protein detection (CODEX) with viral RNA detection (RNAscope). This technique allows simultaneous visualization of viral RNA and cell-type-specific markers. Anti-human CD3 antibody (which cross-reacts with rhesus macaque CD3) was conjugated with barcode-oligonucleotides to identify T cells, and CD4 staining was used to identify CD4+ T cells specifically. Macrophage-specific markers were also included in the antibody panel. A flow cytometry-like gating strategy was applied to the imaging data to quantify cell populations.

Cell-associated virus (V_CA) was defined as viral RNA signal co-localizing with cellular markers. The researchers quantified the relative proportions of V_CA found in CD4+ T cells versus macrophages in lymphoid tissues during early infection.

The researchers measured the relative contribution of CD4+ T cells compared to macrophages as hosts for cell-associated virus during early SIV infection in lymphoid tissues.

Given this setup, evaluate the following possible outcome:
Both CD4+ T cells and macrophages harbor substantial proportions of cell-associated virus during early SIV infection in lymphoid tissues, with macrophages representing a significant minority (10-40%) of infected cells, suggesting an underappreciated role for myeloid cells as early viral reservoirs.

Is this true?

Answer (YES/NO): NO